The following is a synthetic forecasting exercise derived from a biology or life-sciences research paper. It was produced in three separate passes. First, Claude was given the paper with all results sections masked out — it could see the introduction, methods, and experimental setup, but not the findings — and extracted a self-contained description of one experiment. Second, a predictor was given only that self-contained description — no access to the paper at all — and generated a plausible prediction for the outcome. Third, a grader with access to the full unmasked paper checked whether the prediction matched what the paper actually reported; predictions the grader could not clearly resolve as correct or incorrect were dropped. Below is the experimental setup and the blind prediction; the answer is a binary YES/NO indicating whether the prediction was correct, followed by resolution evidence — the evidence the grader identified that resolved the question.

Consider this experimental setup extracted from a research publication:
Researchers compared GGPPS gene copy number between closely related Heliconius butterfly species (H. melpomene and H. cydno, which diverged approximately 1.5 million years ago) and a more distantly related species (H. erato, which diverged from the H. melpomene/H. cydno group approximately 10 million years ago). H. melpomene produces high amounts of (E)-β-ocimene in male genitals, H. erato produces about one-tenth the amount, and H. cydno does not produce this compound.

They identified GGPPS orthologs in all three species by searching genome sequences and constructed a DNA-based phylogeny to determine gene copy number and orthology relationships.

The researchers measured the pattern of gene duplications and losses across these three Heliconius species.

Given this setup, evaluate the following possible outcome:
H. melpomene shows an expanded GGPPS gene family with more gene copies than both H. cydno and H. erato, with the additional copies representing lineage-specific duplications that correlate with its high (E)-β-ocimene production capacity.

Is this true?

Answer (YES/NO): NO